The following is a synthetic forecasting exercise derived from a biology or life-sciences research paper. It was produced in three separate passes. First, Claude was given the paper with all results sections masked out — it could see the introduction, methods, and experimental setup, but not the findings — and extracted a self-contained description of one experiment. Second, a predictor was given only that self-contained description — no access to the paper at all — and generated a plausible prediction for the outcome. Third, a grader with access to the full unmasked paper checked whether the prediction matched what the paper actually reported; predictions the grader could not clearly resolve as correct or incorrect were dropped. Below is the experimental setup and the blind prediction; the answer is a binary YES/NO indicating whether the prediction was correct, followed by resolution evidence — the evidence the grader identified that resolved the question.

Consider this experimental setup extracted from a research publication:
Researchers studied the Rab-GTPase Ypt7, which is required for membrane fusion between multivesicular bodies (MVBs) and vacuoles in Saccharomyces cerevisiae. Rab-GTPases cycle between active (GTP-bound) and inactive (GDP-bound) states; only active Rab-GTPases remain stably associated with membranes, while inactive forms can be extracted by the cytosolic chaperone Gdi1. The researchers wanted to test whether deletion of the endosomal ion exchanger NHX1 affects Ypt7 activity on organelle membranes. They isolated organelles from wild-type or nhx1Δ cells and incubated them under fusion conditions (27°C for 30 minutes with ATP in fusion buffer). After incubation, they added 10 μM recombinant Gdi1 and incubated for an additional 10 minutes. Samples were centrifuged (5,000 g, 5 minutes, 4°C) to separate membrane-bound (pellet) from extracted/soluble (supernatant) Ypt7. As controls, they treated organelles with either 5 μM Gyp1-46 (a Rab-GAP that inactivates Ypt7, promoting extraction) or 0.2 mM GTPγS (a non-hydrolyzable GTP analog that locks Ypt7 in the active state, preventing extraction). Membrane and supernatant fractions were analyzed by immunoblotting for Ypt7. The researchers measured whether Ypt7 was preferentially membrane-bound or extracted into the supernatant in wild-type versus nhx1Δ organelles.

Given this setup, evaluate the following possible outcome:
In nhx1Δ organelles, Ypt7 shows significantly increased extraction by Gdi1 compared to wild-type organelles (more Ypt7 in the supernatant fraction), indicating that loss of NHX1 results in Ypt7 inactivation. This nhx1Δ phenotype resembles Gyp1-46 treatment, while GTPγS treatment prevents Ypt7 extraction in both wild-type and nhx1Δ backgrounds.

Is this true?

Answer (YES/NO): NO